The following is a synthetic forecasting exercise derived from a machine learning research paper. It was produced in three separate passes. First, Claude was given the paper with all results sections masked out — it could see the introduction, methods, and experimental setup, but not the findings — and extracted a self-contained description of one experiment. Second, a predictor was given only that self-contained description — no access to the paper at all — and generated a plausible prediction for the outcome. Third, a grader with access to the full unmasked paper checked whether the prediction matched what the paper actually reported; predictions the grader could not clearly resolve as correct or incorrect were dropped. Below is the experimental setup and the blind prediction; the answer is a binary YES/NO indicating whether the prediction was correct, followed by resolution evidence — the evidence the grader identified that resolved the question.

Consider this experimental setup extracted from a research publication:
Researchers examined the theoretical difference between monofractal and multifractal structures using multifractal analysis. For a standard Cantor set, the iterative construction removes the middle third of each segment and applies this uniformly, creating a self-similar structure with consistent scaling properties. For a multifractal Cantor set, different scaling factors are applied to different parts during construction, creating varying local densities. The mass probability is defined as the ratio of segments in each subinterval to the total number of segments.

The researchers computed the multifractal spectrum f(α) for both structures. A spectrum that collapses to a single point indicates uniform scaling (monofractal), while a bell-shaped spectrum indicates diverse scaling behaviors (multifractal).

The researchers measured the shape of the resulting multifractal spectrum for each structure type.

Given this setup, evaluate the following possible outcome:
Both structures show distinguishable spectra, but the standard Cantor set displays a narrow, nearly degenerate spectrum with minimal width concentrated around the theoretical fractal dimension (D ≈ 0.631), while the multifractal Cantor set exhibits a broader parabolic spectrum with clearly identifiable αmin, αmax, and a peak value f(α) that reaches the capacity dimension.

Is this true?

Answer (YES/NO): NO